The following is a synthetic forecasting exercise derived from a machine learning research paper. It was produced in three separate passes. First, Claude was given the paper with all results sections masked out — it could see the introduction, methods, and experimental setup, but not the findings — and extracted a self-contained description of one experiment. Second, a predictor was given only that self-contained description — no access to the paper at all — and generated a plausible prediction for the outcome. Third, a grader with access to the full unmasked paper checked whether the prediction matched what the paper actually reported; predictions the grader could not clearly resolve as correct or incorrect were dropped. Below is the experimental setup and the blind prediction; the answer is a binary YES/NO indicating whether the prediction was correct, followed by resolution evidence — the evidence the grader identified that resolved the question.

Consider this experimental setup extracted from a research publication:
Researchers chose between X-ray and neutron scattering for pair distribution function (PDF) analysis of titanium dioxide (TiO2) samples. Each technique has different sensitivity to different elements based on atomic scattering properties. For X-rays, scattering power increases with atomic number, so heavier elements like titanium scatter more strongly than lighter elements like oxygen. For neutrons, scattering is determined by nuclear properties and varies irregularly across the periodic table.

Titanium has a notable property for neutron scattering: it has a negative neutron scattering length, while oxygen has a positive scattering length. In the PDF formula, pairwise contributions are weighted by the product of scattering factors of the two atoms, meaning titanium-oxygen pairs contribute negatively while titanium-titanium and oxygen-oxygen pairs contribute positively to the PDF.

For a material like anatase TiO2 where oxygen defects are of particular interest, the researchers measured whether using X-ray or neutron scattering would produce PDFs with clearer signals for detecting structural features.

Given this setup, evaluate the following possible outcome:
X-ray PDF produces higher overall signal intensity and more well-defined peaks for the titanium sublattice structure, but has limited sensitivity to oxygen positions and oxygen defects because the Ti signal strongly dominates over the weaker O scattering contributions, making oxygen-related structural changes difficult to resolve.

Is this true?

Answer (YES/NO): NO